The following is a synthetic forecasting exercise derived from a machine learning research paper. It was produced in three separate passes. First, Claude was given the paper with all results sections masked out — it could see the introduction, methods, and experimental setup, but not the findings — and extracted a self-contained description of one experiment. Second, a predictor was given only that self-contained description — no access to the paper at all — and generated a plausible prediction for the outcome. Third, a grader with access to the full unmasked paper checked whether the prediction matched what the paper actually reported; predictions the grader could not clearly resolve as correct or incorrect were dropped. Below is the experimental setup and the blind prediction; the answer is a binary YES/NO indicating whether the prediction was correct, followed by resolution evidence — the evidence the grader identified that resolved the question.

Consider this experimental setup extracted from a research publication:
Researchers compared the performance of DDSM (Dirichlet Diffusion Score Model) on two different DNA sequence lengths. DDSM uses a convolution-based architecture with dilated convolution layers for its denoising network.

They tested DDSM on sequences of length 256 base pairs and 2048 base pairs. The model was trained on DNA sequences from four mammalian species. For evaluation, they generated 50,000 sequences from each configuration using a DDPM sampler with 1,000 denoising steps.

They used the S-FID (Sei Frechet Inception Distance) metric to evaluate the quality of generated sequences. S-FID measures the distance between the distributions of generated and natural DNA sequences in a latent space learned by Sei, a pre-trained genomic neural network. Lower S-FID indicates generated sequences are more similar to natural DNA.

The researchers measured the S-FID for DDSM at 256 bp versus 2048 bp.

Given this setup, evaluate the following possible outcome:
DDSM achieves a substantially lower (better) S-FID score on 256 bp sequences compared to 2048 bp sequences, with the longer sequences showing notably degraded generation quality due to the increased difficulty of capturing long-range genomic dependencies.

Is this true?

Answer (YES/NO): YES